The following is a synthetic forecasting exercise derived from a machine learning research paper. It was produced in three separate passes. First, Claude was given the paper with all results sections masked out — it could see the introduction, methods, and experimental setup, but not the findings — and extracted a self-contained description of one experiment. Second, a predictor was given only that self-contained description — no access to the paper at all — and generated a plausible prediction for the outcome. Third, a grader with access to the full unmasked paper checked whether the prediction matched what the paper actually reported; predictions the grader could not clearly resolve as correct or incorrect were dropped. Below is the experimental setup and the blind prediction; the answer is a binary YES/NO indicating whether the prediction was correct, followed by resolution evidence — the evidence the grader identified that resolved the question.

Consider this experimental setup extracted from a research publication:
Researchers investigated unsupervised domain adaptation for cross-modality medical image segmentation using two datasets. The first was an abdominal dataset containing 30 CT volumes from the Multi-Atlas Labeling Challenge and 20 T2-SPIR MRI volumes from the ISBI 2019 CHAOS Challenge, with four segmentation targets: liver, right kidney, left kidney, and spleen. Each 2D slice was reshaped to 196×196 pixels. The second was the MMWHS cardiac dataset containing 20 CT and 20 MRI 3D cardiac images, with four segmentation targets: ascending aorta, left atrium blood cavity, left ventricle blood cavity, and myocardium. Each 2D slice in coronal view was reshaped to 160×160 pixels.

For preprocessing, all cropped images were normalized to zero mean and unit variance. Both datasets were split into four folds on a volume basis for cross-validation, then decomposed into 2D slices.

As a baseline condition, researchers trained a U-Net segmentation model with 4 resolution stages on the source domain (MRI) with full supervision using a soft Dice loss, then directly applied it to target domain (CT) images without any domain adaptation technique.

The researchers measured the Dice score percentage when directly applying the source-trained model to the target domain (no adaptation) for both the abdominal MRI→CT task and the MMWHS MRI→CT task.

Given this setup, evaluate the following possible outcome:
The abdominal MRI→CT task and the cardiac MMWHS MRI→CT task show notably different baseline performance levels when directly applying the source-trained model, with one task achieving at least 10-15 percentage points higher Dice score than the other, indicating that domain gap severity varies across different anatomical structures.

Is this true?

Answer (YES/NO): NO